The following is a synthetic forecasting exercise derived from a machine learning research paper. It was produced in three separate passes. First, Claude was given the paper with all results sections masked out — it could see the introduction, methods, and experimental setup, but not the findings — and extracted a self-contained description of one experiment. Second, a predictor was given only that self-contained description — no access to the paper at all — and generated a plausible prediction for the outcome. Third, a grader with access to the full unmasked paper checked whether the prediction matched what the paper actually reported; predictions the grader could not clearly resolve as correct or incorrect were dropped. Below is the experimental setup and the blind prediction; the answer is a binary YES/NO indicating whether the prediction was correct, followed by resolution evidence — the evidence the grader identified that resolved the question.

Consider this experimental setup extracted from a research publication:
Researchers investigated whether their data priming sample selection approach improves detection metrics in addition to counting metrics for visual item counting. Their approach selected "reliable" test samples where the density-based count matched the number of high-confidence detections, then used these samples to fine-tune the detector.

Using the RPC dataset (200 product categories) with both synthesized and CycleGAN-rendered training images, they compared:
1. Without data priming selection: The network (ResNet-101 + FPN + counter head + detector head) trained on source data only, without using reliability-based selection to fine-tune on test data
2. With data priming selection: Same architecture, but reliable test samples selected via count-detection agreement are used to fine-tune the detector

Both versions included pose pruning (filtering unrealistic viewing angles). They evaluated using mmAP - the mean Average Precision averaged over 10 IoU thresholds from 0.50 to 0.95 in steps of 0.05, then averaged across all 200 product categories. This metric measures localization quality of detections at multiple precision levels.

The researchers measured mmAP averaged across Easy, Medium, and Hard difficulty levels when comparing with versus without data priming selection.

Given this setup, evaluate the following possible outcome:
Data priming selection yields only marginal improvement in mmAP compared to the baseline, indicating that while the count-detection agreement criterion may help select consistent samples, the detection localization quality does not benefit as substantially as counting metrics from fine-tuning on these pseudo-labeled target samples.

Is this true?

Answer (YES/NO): NO